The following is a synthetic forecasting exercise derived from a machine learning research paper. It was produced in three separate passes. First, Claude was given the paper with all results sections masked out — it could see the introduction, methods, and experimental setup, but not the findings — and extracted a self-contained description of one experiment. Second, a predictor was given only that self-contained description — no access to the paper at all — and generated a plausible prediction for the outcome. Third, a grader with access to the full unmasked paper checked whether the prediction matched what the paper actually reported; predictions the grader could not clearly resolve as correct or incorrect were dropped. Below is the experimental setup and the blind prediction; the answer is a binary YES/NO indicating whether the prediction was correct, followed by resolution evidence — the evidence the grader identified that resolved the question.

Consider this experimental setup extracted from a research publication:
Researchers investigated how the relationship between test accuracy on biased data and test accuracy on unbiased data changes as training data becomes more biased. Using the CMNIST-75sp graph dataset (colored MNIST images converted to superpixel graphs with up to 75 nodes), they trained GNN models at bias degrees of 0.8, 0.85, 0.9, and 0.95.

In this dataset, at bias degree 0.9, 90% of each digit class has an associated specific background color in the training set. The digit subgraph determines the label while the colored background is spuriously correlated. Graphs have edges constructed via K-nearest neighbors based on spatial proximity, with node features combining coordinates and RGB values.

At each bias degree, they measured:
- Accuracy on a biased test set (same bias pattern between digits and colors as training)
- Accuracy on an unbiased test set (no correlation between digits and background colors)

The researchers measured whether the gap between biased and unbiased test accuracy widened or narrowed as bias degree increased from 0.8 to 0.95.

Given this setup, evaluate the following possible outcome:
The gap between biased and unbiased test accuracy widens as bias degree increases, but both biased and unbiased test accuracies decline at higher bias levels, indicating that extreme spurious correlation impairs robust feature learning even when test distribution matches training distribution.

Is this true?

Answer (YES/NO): NO